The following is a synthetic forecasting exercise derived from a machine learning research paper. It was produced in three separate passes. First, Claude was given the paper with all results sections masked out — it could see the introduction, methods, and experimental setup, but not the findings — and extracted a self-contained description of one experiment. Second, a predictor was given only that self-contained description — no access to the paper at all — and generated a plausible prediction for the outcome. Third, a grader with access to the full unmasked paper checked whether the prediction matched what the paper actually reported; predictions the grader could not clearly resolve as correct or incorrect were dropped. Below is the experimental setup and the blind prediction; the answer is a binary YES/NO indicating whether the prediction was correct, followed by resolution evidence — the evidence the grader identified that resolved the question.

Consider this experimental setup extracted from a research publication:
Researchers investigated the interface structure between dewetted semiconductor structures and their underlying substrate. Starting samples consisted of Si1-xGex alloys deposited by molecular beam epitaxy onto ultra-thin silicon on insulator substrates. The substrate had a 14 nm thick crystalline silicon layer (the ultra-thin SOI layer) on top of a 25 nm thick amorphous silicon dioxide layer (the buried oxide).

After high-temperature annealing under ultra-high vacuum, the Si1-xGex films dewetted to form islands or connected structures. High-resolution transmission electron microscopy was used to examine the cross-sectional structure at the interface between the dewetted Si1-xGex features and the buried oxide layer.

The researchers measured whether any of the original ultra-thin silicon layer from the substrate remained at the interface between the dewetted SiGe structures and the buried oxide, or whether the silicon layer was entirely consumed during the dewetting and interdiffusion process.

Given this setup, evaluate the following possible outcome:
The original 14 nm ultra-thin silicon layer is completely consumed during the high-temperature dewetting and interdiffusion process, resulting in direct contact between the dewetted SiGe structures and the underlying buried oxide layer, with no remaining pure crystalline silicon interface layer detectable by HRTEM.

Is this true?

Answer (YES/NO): NO